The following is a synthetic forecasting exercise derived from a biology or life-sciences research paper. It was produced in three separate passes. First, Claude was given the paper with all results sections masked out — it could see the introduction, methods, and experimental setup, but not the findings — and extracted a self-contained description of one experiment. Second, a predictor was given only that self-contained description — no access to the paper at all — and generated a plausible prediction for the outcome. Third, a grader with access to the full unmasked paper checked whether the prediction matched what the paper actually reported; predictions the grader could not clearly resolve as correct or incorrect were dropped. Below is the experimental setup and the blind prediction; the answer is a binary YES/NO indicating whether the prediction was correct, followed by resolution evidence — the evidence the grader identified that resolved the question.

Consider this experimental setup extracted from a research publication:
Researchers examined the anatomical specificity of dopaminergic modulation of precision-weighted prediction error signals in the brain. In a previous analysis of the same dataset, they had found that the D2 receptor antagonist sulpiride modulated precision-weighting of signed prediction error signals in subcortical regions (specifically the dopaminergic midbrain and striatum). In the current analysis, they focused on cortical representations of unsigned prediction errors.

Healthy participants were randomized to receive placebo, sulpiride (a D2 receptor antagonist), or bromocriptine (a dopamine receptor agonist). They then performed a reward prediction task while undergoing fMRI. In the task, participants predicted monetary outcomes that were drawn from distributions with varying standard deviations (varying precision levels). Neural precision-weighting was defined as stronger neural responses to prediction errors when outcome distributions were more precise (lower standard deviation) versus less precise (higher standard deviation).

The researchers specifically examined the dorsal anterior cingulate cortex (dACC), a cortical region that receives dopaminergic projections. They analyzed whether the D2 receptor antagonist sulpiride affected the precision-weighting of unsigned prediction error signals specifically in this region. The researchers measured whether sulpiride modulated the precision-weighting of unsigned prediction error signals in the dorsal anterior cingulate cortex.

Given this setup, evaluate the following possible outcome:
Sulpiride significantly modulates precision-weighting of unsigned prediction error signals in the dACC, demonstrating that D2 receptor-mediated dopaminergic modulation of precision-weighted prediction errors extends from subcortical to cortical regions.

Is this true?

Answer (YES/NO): NO